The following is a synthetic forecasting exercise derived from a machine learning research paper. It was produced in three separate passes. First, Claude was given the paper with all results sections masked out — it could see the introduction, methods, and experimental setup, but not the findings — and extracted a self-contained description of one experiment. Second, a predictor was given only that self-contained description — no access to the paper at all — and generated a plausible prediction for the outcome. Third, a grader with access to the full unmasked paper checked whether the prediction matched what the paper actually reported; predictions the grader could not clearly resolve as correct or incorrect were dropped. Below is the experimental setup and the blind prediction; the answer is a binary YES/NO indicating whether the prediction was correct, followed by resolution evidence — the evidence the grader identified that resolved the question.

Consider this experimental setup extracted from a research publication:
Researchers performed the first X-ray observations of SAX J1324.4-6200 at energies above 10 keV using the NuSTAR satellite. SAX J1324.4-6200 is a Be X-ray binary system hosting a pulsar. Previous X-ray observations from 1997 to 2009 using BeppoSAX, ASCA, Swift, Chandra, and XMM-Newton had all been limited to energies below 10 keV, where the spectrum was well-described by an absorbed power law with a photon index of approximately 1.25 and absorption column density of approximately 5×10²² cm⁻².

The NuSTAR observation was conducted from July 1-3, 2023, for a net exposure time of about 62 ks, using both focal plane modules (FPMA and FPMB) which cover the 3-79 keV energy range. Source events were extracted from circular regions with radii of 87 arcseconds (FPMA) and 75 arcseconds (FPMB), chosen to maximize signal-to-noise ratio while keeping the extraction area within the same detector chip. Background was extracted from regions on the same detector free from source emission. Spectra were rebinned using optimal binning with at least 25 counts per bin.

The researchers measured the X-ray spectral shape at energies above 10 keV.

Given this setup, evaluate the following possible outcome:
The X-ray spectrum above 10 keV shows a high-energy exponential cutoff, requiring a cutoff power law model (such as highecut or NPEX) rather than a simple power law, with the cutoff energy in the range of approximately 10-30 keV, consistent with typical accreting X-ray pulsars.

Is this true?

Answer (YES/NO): YES